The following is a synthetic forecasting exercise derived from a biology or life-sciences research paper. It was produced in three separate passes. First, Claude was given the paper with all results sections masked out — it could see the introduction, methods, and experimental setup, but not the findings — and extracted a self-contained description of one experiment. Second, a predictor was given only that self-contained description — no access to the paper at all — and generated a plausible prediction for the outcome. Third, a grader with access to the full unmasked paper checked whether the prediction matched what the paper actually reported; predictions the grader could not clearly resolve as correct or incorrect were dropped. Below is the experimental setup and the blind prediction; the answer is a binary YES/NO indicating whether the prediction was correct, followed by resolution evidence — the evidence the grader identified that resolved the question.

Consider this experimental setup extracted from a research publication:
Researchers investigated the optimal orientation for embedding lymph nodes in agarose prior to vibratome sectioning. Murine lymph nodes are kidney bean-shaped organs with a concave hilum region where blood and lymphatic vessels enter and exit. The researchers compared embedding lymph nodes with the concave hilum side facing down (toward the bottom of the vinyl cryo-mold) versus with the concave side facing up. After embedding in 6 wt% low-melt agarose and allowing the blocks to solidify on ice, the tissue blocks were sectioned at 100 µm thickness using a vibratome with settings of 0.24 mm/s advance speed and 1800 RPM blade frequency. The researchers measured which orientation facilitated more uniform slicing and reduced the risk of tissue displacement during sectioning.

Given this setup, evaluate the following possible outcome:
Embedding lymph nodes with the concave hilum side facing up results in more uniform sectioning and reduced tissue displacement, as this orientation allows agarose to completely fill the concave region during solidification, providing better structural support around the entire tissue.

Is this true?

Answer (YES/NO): NO